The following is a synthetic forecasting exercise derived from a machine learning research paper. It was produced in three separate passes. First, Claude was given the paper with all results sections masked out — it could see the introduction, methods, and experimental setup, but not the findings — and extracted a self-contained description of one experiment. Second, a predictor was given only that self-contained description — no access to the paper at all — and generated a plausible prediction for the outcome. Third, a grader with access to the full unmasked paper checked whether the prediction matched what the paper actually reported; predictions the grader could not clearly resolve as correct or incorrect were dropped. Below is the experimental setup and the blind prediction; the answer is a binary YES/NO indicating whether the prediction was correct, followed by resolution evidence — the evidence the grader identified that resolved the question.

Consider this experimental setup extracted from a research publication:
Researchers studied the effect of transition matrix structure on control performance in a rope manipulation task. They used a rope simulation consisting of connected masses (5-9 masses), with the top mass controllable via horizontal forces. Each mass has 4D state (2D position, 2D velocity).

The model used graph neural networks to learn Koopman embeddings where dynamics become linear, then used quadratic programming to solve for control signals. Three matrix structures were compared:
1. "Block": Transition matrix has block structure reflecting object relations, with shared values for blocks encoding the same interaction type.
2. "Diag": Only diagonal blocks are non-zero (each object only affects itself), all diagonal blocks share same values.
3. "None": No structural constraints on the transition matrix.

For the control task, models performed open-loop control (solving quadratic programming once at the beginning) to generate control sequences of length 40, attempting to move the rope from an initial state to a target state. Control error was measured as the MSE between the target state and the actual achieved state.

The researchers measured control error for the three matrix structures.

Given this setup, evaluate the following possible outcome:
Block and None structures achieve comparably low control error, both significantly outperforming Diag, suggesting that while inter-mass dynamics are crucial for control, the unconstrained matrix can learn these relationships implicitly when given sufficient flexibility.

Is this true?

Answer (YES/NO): NO